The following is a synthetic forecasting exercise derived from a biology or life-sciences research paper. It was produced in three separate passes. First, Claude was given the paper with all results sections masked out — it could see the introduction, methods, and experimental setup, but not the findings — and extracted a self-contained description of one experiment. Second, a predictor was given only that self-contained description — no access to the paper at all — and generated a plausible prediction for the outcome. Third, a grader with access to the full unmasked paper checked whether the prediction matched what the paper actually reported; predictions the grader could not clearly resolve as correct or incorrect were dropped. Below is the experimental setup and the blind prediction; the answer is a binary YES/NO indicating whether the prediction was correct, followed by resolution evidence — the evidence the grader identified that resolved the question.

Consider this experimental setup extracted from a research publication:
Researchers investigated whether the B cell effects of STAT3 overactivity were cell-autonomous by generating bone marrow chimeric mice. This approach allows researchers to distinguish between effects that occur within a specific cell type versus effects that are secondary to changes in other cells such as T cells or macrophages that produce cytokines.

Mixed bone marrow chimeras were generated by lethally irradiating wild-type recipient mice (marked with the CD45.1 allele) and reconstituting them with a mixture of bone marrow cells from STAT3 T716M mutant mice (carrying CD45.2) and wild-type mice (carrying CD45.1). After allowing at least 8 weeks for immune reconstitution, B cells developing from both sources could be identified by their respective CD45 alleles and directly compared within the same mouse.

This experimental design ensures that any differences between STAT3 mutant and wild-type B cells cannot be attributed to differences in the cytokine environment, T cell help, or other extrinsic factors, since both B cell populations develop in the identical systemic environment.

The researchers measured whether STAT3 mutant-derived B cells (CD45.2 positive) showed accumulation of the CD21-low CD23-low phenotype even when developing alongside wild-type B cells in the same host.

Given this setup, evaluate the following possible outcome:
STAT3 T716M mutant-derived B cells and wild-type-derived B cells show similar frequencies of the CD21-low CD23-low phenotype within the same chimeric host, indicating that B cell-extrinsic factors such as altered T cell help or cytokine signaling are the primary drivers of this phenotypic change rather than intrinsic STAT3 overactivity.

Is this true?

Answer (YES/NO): NO